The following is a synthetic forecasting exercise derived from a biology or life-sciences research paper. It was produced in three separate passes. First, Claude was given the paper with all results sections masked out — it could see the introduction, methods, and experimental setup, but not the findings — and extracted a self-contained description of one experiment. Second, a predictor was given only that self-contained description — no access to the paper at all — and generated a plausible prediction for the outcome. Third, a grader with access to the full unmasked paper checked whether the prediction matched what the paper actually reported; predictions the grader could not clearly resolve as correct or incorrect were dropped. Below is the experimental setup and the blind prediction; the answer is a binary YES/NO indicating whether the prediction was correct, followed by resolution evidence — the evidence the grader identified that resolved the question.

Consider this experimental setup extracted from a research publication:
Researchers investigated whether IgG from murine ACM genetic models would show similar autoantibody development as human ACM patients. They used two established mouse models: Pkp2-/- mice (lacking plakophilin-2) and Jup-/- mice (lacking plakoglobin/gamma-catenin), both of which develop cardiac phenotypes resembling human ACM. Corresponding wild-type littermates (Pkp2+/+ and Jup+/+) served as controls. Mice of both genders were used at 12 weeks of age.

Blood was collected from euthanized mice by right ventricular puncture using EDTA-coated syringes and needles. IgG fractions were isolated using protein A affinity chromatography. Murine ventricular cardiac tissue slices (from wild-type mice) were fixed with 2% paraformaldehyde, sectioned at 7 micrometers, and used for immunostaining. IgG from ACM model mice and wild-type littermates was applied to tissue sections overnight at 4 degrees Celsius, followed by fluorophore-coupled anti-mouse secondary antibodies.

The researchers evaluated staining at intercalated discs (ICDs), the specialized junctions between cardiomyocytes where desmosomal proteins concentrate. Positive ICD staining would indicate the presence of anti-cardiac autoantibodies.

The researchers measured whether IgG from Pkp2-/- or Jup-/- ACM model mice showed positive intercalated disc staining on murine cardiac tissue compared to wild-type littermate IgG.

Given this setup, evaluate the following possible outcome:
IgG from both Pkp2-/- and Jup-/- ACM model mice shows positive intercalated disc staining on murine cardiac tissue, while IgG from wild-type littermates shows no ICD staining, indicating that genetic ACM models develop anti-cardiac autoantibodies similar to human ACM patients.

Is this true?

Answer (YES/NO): NO